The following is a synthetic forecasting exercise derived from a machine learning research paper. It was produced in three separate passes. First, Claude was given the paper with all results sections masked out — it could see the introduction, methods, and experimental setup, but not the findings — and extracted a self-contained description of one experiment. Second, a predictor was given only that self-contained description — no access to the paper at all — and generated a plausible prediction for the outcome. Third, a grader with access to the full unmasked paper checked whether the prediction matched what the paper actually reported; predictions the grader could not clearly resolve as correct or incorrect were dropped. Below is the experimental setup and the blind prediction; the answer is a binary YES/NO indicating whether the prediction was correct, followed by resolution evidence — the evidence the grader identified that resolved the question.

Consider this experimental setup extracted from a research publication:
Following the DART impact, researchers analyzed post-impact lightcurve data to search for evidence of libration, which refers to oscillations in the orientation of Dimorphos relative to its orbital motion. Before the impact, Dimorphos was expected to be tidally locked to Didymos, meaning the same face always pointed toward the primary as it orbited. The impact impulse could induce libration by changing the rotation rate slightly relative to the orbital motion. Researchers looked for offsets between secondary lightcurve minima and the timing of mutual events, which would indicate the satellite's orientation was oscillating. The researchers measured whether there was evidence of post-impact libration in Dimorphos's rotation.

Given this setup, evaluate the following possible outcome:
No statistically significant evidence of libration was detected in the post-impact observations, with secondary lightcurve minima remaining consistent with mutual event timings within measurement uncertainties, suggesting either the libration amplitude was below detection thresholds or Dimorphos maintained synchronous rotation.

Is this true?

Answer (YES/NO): NO